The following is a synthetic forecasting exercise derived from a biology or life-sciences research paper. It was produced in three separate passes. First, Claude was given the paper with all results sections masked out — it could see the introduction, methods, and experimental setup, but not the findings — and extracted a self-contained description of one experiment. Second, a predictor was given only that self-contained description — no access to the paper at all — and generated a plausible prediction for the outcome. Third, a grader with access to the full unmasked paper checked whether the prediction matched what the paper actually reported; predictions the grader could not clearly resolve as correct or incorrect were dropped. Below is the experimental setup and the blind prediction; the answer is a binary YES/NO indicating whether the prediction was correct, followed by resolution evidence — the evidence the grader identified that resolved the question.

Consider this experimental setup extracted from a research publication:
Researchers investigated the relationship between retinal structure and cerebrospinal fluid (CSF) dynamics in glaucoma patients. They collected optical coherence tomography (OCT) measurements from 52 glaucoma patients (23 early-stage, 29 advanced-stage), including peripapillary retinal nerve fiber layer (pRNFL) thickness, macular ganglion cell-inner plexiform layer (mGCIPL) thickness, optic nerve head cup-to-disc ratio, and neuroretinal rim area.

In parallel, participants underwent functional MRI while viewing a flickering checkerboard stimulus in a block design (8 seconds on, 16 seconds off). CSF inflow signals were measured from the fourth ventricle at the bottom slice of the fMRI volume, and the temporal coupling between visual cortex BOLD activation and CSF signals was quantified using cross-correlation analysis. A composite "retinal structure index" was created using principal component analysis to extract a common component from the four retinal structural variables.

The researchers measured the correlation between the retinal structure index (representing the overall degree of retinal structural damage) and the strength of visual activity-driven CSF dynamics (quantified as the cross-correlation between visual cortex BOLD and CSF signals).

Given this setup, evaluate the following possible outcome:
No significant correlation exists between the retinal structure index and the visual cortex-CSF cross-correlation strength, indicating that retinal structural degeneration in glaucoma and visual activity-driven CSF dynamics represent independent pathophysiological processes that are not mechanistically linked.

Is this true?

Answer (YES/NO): NO